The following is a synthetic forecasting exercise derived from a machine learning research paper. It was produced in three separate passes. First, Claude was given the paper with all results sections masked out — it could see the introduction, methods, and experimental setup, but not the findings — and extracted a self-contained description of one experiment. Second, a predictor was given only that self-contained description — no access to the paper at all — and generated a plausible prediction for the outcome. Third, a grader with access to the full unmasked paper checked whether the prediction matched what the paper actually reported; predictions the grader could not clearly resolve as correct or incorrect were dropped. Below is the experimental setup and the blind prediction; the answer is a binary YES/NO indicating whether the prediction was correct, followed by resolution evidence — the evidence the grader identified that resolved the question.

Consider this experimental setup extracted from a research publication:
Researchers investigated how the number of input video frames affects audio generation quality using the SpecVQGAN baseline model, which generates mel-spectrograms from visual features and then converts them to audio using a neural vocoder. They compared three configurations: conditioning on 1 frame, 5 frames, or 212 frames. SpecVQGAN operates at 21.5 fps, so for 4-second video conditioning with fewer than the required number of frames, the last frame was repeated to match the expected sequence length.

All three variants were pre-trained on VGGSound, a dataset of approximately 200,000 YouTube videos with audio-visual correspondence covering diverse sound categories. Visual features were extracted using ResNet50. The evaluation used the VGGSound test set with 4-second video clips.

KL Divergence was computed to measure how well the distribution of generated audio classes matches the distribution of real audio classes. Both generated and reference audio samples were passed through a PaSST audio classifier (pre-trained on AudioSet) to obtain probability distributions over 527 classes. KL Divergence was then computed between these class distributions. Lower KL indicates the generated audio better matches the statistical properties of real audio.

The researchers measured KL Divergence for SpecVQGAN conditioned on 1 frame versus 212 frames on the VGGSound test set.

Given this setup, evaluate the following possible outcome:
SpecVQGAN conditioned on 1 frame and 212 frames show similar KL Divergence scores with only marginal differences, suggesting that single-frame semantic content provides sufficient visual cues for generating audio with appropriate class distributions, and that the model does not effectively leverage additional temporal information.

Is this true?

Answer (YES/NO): YES